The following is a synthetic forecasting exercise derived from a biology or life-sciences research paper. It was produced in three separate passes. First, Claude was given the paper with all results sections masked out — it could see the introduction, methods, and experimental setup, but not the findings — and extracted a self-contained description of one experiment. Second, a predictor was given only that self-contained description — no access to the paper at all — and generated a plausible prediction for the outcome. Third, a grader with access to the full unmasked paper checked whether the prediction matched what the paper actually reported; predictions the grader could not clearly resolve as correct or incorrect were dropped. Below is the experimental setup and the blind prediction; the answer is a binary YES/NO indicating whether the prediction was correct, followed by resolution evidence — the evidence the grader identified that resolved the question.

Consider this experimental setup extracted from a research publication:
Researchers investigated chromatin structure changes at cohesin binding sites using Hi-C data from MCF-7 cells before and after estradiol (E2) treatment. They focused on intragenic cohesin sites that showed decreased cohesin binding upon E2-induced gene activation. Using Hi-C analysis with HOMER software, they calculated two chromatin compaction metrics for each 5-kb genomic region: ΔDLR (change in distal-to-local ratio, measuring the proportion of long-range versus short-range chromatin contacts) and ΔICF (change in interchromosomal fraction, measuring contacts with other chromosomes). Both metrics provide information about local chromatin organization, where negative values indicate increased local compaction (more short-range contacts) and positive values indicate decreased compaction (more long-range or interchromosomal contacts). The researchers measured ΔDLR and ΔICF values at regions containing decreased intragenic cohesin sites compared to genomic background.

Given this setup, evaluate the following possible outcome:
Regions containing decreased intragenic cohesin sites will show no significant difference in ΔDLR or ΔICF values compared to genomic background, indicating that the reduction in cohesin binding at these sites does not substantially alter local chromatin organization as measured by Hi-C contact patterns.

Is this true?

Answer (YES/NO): NO